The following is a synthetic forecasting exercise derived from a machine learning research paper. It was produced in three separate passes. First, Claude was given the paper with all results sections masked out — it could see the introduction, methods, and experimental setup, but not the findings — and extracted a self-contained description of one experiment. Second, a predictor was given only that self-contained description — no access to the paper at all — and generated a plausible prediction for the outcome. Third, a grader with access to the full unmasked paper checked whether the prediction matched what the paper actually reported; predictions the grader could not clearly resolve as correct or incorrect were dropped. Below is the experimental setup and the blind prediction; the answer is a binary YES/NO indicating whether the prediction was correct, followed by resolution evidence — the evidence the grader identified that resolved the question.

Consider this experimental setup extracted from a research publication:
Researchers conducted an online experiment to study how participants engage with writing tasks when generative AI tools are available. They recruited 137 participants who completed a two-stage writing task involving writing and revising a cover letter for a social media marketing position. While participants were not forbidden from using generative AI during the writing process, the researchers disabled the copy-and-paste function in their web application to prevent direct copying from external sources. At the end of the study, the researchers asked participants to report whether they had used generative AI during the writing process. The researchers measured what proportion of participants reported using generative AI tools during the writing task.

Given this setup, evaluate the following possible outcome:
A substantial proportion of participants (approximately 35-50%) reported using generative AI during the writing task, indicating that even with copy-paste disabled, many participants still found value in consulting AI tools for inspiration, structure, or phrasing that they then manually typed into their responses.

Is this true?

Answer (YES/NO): NO